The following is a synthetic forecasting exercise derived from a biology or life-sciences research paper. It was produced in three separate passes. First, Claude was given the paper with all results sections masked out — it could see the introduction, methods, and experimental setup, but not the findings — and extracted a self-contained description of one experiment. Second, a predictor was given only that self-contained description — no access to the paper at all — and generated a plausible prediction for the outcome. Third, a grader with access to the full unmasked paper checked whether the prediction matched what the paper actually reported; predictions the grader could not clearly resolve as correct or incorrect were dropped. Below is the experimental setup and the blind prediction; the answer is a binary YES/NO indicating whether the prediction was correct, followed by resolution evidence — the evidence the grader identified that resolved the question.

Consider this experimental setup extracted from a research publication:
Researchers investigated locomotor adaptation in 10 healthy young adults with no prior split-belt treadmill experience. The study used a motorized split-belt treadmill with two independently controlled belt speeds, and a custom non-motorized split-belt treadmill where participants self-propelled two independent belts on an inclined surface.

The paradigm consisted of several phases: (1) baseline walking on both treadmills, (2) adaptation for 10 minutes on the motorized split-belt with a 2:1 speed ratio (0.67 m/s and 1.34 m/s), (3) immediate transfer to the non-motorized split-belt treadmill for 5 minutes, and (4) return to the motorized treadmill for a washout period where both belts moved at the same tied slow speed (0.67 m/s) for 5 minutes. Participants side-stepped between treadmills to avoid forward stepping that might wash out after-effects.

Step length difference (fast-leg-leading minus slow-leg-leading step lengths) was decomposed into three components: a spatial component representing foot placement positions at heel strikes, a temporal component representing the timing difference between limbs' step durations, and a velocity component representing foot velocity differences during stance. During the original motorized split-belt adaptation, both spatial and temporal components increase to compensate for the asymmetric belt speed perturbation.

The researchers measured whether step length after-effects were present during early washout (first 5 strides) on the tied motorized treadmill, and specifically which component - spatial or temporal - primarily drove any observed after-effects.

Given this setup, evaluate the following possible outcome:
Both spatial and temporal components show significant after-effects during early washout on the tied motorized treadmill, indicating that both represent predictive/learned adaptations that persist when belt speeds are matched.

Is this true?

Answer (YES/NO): NO